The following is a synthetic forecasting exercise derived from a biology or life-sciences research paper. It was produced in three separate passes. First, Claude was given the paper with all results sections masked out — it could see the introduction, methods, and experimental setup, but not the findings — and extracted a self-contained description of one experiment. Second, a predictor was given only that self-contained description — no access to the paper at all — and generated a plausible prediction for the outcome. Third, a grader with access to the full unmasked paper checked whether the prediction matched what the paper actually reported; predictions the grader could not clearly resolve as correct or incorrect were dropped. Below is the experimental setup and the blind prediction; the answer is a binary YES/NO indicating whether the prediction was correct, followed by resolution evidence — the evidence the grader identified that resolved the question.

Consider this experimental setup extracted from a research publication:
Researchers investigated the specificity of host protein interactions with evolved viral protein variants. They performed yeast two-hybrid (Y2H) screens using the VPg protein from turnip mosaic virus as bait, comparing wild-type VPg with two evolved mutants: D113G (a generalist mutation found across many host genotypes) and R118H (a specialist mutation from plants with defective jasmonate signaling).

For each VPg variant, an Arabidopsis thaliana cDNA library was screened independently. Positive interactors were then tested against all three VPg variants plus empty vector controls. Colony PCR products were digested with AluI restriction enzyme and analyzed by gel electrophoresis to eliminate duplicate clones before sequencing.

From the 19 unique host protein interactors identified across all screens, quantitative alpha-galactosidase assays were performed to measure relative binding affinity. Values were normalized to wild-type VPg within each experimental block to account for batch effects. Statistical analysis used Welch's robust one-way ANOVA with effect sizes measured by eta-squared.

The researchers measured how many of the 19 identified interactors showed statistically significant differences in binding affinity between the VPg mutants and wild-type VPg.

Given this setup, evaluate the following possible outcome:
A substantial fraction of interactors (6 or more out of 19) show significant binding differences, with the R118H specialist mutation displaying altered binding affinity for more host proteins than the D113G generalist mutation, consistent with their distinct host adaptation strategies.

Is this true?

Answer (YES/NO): YES